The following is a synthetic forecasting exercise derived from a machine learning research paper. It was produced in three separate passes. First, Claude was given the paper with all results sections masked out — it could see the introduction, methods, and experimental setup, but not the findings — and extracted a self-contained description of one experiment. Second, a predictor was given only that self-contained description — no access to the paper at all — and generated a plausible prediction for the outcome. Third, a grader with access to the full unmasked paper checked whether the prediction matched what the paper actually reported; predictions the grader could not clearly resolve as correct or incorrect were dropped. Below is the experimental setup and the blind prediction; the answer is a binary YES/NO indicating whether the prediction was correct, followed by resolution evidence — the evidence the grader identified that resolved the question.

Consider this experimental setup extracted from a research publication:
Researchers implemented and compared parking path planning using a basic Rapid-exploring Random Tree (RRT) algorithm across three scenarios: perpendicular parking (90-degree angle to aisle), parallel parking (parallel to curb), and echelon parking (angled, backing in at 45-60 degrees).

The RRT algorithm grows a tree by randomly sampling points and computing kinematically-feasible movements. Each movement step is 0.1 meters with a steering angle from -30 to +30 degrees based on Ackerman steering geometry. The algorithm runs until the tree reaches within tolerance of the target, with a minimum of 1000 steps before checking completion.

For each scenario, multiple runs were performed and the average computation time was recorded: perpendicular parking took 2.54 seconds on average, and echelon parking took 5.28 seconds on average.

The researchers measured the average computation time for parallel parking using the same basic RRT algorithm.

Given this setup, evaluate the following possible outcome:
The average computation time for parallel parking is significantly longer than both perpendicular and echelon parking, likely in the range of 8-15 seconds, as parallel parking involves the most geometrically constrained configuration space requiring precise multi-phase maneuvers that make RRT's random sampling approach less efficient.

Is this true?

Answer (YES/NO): NO